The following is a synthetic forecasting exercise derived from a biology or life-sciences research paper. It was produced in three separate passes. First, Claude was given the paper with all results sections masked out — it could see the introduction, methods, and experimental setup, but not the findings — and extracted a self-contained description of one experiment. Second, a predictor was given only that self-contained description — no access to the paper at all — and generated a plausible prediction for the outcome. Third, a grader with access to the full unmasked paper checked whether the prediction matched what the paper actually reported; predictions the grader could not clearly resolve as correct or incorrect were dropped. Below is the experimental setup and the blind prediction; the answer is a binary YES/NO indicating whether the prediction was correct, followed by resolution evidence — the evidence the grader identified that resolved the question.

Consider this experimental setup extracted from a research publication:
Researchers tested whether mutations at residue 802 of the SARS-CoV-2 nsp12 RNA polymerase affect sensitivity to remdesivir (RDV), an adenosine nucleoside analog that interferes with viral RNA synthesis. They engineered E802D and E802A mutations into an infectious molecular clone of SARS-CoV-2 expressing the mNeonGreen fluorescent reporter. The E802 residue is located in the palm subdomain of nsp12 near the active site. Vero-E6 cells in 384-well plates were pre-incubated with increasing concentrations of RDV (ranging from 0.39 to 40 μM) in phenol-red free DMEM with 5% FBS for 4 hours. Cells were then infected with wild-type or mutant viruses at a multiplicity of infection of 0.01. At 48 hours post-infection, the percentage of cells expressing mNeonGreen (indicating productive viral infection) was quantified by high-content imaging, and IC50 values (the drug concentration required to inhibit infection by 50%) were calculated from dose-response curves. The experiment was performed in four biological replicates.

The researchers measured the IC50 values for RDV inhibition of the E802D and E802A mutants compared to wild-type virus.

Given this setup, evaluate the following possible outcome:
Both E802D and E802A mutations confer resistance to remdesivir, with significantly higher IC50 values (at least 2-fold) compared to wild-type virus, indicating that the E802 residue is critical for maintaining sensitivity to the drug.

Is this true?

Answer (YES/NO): YES